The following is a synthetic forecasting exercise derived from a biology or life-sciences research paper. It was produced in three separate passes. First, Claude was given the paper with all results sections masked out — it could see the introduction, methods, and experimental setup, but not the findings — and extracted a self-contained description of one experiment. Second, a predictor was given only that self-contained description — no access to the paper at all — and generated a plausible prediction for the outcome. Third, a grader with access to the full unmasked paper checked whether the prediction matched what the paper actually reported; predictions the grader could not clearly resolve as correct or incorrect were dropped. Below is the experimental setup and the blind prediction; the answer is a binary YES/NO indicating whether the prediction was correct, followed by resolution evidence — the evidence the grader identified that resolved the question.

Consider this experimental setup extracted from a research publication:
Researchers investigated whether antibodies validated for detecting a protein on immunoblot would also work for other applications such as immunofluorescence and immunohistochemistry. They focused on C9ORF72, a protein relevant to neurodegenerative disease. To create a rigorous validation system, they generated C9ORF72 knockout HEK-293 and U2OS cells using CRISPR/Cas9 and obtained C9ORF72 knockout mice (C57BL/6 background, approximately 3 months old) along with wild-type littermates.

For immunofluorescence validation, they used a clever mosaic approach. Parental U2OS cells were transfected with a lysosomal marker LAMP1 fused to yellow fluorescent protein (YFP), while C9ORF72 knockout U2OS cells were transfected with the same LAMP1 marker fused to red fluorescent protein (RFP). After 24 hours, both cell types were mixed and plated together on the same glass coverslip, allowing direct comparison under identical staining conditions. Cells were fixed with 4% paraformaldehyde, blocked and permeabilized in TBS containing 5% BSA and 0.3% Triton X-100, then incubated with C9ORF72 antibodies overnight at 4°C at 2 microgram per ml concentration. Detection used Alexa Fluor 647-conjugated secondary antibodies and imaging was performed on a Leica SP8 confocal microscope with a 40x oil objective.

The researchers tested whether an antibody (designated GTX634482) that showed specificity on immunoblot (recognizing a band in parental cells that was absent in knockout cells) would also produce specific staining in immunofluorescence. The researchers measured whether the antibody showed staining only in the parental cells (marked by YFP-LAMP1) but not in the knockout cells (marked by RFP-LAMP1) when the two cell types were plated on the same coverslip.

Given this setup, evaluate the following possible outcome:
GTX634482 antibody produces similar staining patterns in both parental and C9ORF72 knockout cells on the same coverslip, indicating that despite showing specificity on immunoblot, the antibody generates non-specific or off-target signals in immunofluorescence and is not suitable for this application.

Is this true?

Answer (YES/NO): YES